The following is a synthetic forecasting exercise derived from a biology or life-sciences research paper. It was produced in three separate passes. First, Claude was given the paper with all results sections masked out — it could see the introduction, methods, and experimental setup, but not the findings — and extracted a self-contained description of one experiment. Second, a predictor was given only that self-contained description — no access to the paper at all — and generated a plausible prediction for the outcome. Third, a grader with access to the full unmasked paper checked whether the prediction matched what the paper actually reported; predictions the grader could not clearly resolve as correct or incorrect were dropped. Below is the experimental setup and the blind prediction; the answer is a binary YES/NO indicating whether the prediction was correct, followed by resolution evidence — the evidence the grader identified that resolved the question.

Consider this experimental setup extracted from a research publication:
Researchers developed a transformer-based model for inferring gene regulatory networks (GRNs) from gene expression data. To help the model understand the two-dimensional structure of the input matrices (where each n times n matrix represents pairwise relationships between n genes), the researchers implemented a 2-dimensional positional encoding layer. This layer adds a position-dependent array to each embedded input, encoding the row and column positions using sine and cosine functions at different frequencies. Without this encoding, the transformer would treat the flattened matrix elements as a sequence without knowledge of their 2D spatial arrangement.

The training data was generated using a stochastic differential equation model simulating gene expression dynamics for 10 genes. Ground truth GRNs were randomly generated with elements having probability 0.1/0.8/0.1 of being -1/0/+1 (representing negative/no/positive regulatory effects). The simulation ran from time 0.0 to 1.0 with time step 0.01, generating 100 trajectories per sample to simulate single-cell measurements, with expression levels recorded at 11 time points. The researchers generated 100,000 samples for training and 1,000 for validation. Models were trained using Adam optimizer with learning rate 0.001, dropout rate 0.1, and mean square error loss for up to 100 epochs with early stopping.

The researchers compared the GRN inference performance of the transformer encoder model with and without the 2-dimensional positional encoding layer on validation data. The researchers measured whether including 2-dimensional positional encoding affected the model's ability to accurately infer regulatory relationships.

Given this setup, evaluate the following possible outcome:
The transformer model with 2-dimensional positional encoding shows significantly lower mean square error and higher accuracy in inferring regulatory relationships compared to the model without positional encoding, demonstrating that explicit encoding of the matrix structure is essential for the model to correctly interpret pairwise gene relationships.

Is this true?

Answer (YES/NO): YES